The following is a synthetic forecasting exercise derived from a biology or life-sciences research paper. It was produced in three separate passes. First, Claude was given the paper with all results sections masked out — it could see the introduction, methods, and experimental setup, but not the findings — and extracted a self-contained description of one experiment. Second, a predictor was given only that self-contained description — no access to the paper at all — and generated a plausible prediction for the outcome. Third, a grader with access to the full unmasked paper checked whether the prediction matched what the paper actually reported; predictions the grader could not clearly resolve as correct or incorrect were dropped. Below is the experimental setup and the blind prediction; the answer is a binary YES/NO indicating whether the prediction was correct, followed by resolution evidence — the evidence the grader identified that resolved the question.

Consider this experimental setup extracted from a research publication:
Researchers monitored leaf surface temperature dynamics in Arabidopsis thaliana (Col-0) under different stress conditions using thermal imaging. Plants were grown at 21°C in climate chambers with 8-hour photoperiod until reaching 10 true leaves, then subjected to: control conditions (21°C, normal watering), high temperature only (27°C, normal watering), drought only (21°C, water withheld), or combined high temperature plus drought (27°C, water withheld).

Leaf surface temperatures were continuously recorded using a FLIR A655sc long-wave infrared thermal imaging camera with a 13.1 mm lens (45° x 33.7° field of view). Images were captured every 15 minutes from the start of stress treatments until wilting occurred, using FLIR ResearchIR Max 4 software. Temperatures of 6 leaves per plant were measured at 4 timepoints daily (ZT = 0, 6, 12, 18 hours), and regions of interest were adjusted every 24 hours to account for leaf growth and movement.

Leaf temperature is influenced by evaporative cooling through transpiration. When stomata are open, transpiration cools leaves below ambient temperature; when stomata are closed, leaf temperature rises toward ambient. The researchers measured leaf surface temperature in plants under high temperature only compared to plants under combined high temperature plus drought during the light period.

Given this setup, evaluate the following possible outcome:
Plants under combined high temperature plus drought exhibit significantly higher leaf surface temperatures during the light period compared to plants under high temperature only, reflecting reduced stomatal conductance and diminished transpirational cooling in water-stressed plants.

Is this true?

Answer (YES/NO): YES